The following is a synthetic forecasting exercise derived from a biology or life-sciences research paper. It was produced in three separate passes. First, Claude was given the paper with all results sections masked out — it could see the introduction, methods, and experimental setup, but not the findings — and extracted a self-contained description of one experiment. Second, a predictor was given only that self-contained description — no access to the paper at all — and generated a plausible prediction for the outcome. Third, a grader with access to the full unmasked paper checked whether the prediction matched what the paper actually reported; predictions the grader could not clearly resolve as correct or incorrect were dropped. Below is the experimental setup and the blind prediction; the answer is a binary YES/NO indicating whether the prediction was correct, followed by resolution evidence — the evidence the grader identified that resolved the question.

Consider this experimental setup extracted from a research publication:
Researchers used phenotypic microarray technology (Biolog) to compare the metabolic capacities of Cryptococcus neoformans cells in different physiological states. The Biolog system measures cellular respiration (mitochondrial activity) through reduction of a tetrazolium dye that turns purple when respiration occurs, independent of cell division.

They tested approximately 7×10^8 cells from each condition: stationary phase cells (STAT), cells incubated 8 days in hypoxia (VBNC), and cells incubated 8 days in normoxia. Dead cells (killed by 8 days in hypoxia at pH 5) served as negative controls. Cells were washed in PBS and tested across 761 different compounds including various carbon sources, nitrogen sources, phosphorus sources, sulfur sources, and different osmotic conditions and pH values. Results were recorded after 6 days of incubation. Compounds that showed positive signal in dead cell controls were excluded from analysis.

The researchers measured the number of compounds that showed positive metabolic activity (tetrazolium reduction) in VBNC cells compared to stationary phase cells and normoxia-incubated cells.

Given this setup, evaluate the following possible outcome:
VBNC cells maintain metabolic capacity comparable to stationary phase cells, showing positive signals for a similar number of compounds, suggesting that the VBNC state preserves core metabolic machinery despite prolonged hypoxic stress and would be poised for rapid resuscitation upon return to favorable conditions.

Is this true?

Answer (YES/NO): NO